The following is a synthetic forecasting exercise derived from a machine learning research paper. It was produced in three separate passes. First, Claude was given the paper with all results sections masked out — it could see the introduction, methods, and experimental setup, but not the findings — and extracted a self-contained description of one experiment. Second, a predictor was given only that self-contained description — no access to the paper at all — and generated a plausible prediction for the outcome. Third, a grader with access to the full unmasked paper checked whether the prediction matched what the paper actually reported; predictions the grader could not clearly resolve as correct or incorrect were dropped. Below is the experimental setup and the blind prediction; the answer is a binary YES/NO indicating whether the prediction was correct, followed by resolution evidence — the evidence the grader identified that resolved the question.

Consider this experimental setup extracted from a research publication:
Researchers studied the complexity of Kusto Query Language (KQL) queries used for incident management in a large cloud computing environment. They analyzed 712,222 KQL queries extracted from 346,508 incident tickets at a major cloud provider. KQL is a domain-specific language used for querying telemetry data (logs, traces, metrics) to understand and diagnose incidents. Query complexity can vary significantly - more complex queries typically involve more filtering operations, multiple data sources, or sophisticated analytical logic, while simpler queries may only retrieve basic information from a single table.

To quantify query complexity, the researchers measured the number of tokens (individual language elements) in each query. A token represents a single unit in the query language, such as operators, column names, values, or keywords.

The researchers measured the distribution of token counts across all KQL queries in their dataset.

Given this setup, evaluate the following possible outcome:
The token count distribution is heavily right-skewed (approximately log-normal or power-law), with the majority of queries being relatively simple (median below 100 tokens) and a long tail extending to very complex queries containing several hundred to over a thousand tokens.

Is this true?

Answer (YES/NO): YES